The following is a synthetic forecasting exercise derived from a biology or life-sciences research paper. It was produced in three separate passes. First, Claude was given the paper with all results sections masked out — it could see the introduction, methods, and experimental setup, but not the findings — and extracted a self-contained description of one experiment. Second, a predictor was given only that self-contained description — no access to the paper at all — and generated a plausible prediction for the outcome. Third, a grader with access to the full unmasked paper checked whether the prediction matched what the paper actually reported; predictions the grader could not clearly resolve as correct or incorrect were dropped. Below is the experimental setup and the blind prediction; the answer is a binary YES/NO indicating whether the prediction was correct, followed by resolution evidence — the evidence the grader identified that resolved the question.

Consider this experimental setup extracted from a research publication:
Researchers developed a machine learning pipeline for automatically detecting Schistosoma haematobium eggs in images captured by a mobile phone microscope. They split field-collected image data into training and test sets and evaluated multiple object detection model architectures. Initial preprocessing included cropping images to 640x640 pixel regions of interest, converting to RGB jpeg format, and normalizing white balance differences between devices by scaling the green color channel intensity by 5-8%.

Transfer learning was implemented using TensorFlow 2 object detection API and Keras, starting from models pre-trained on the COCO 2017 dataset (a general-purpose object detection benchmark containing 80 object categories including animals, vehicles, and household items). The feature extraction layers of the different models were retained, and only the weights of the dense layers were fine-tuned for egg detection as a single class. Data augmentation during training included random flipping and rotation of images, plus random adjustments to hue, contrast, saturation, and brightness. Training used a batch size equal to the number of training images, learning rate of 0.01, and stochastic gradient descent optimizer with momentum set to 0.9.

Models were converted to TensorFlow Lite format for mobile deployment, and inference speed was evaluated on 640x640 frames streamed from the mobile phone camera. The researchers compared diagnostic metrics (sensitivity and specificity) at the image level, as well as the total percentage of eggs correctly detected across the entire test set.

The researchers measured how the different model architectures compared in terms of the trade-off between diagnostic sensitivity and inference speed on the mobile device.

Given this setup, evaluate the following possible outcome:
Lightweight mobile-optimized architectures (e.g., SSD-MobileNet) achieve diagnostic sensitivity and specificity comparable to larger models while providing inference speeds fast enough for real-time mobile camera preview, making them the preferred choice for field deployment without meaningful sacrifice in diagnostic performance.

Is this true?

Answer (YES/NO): NO